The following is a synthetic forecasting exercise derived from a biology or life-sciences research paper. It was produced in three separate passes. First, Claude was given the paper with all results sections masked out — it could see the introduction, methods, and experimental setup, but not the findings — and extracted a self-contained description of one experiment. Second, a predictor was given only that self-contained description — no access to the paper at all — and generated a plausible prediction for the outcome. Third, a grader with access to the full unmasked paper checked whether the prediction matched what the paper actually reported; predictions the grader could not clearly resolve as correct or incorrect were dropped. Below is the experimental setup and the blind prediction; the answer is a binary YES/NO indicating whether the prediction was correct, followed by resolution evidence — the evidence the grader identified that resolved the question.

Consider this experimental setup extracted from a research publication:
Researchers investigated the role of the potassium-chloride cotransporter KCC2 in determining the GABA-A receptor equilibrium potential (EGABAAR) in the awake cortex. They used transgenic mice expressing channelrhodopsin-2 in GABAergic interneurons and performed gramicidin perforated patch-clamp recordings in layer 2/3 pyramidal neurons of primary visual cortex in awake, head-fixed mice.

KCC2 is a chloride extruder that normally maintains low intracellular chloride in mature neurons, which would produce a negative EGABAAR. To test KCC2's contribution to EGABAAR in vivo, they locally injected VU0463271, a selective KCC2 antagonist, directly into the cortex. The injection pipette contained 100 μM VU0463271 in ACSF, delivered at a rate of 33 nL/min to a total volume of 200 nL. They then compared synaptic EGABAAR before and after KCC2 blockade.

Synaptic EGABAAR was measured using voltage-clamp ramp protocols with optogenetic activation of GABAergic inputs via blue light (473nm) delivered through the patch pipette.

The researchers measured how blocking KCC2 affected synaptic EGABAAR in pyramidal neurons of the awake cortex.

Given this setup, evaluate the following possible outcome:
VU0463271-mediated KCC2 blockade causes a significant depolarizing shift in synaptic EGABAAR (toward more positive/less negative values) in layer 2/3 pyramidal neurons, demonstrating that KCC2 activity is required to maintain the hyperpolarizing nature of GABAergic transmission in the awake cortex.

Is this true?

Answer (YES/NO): YES